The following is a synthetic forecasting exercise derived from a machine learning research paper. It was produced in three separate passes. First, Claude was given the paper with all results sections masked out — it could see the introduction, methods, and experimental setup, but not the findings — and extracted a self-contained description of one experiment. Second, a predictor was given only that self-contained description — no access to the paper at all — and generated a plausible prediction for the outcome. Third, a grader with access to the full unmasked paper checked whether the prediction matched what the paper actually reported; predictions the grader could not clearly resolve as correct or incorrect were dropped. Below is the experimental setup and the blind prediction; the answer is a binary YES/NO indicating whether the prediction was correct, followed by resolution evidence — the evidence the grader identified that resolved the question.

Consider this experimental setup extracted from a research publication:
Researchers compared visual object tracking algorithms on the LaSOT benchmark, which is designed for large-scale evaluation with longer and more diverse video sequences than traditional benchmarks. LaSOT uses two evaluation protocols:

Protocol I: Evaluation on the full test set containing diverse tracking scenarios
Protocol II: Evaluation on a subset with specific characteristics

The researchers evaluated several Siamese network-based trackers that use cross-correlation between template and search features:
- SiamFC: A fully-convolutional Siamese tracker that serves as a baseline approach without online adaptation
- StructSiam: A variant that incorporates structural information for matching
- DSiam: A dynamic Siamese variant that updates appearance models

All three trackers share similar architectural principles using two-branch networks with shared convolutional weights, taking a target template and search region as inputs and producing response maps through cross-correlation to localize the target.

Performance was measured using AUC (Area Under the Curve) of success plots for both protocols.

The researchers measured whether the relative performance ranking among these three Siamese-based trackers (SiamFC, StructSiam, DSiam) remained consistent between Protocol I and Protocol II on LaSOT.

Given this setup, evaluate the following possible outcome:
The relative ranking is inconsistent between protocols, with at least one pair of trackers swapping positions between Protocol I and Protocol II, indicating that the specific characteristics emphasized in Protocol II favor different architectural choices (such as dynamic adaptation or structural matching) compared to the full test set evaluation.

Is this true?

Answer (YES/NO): NO